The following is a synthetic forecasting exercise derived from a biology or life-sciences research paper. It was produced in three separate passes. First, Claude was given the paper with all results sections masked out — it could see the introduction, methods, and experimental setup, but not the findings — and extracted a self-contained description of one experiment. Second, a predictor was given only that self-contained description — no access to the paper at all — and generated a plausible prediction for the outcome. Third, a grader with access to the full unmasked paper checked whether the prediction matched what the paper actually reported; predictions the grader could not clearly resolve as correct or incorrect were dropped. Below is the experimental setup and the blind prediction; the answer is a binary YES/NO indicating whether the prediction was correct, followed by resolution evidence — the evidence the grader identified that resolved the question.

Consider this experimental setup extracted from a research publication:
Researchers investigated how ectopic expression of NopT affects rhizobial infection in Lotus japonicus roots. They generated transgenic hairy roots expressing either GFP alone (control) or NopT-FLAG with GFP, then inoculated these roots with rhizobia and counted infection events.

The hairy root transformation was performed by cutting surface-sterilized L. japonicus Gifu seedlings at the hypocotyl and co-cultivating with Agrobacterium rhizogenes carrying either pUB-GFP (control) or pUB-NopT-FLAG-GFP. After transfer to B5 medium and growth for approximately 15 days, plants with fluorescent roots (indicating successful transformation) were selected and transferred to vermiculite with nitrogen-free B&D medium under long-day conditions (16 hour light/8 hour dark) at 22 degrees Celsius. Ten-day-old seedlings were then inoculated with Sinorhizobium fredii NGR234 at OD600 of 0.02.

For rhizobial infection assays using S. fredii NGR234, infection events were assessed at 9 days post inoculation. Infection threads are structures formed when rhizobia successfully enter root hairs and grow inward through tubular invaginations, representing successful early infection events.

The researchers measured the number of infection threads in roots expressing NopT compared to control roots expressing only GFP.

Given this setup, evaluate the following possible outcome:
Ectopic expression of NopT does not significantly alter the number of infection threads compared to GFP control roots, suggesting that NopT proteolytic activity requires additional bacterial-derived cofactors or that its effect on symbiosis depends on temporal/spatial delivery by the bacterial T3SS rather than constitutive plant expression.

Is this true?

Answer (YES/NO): NO